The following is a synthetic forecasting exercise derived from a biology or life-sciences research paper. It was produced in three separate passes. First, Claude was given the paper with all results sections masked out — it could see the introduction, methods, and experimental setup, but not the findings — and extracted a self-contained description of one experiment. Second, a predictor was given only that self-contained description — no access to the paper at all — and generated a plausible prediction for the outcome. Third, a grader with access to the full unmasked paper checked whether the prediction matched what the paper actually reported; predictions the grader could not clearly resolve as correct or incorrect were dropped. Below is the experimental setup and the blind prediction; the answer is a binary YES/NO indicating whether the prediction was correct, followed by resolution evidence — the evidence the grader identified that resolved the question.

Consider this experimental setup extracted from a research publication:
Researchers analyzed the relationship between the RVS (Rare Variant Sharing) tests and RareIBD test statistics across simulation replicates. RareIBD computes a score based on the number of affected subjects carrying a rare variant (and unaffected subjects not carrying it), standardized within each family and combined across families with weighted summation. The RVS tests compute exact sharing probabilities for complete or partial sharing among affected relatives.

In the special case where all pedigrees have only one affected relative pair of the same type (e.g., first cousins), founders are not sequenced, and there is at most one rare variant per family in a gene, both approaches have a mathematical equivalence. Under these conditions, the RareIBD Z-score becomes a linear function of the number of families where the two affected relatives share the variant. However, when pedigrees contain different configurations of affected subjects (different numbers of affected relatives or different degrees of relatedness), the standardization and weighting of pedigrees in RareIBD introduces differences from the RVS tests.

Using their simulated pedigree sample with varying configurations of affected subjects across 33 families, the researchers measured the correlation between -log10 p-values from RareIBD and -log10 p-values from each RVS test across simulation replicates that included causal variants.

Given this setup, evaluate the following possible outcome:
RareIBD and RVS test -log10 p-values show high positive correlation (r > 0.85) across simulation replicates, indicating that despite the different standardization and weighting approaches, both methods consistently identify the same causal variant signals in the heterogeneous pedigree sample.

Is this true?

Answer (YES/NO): NO